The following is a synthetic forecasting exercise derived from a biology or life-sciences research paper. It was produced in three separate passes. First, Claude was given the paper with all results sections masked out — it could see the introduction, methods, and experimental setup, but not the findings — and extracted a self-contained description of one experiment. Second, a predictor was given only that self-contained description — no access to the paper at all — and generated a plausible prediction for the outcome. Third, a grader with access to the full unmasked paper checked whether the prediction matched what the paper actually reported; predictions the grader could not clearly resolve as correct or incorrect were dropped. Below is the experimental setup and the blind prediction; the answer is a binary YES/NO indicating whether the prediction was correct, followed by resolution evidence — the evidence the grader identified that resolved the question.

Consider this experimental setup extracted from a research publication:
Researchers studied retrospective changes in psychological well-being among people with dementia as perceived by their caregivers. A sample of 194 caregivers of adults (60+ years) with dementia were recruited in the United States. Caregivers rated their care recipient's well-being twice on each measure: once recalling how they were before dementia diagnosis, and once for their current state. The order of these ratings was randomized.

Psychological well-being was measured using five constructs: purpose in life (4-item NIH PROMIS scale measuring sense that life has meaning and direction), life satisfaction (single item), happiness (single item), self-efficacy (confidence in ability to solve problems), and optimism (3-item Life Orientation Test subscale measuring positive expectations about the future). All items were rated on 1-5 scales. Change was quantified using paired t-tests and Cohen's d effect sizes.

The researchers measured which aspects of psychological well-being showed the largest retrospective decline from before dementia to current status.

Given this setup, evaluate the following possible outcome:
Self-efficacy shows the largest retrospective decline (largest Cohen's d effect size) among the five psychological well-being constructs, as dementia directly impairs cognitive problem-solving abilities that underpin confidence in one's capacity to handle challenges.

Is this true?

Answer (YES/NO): YES